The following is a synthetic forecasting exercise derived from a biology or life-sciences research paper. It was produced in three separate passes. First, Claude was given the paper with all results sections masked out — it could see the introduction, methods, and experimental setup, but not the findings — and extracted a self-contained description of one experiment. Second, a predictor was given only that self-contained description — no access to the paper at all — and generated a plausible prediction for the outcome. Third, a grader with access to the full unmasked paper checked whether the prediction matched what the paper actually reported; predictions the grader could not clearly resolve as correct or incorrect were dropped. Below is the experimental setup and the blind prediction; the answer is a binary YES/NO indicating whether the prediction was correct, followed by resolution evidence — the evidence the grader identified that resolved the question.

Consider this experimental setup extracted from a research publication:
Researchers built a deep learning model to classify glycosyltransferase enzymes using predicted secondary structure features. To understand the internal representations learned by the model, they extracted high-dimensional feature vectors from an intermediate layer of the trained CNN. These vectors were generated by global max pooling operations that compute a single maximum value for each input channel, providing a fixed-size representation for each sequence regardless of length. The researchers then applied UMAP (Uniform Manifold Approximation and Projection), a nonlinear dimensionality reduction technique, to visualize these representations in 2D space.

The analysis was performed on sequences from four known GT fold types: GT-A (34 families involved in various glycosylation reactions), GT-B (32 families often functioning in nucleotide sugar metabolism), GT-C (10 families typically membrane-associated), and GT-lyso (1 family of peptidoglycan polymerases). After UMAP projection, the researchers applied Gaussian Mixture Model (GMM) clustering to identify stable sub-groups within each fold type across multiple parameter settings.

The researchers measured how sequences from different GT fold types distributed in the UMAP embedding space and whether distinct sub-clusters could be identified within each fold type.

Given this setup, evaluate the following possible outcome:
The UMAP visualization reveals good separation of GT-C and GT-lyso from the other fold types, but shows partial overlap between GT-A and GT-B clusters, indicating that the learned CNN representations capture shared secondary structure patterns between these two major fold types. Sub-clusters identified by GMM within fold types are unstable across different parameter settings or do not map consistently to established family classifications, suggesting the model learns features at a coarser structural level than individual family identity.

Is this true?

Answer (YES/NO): NO